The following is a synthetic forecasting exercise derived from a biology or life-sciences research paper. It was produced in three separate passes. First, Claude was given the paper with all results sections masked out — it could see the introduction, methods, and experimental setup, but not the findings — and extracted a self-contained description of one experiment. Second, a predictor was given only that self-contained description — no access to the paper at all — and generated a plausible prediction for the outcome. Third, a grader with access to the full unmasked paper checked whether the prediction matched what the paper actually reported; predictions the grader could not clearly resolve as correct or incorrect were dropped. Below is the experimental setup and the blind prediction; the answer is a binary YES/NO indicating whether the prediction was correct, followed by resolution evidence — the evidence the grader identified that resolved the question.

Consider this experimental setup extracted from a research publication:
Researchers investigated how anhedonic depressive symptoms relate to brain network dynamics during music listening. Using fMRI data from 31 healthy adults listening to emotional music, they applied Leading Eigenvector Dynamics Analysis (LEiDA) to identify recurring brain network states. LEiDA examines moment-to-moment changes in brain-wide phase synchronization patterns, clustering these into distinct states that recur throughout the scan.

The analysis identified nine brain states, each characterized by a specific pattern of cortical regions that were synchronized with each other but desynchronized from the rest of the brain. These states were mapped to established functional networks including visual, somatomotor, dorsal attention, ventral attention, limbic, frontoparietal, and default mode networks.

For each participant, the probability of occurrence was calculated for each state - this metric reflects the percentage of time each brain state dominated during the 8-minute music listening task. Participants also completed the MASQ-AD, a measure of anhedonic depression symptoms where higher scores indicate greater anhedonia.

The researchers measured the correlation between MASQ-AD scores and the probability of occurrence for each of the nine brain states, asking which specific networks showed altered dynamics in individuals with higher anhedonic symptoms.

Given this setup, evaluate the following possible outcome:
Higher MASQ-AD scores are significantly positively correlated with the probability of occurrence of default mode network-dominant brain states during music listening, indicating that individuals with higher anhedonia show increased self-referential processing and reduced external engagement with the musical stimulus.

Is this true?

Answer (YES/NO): NO